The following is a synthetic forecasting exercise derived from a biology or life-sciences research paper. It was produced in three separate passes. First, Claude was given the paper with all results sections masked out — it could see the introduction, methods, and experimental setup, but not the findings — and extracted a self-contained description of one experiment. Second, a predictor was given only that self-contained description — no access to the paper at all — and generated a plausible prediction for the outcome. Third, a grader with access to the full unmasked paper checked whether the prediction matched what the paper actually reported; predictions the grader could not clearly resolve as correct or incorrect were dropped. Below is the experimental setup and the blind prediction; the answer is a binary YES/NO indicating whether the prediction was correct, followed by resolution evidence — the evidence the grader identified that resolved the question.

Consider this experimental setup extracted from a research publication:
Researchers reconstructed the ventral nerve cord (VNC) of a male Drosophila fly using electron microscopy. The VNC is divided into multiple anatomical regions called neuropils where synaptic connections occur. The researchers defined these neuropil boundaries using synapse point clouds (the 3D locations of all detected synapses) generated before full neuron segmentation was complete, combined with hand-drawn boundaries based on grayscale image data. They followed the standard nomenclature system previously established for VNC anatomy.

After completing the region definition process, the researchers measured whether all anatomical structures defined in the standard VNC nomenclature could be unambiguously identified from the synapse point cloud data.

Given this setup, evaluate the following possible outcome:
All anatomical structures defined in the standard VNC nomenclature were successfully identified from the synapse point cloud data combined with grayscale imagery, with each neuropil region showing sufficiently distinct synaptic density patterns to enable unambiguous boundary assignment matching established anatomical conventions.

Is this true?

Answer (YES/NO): NO